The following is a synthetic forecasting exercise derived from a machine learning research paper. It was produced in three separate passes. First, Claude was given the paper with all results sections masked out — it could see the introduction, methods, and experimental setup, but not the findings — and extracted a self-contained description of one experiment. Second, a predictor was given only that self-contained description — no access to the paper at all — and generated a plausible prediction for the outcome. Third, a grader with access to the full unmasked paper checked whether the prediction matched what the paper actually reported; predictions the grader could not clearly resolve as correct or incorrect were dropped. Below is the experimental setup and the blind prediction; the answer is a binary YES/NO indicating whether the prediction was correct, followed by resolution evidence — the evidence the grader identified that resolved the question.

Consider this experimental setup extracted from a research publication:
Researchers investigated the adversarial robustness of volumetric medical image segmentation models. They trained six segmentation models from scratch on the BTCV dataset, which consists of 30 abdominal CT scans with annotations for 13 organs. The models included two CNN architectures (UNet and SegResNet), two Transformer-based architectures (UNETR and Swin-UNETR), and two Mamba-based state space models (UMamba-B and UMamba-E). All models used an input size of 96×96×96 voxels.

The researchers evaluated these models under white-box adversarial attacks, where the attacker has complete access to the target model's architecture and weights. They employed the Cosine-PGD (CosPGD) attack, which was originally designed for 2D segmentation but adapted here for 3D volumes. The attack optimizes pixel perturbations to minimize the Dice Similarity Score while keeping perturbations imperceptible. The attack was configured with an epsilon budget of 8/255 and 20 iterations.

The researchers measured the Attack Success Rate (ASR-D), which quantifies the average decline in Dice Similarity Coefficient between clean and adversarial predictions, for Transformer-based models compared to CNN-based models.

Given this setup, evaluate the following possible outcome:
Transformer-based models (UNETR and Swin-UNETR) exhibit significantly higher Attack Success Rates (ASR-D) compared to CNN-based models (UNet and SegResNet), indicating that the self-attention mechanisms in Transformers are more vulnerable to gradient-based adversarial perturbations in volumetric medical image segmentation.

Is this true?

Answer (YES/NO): NO